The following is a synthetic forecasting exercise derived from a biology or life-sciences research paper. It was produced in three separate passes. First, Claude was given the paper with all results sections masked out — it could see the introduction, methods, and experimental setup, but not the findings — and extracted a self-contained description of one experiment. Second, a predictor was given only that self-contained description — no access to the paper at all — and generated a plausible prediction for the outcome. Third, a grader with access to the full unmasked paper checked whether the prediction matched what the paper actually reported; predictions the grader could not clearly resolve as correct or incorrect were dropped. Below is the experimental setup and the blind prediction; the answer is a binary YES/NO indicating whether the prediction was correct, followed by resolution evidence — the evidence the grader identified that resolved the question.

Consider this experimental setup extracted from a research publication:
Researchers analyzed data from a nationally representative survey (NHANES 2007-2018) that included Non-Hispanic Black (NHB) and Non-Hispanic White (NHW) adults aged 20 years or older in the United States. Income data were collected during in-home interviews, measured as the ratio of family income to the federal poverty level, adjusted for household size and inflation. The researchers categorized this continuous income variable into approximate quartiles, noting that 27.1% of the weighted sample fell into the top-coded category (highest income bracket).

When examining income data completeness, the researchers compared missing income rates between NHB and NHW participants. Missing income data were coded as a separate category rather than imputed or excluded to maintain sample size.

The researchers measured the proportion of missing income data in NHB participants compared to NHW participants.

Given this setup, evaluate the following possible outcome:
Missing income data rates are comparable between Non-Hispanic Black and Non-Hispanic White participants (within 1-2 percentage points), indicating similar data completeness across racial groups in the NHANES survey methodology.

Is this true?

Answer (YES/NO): NO